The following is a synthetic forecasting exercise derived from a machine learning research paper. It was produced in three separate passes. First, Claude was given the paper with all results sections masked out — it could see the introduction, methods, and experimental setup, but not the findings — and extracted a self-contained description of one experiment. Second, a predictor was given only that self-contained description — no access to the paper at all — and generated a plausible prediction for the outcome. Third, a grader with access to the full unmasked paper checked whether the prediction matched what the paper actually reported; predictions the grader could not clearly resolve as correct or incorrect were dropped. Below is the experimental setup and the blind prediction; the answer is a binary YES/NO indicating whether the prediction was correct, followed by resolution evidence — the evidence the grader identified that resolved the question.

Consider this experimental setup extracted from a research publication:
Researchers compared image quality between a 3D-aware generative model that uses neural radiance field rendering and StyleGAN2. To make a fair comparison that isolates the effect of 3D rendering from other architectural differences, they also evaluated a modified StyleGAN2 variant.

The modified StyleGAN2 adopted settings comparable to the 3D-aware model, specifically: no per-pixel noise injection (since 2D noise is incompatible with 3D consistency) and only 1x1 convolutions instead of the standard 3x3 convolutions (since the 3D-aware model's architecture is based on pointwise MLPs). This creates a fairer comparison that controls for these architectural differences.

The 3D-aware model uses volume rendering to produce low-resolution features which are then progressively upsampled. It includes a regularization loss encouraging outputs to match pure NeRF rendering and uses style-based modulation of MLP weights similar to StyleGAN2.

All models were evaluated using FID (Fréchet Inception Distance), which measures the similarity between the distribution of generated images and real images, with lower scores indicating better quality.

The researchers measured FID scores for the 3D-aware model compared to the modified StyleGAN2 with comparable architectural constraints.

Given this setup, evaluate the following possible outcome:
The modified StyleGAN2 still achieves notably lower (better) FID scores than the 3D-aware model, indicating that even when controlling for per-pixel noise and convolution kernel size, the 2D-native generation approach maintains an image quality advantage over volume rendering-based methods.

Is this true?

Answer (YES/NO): NO